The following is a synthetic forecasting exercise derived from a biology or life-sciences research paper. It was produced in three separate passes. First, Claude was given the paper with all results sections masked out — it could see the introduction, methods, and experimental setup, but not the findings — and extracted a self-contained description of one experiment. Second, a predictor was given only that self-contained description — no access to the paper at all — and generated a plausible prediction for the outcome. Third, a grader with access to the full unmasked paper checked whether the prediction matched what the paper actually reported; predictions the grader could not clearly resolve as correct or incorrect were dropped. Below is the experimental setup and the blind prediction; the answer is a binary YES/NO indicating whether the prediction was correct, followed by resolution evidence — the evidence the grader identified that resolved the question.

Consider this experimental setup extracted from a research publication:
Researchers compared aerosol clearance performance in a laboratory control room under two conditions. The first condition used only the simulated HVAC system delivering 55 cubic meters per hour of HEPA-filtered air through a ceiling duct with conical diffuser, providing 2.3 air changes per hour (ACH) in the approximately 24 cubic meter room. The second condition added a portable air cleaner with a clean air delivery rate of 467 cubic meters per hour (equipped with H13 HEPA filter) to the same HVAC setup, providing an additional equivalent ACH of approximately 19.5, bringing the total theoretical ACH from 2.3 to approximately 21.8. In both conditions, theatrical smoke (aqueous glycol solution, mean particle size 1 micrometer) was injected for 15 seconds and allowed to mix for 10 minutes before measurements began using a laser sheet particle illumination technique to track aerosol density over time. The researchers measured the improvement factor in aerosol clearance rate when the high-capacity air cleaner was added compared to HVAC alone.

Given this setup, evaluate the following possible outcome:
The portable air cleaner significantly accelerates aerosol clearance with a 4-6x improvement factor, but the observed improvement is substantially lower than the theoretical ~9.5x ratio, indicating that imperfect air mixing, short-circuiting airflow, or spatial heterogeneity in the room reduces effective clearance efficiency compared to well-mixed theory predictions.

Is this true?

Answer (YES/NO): YES